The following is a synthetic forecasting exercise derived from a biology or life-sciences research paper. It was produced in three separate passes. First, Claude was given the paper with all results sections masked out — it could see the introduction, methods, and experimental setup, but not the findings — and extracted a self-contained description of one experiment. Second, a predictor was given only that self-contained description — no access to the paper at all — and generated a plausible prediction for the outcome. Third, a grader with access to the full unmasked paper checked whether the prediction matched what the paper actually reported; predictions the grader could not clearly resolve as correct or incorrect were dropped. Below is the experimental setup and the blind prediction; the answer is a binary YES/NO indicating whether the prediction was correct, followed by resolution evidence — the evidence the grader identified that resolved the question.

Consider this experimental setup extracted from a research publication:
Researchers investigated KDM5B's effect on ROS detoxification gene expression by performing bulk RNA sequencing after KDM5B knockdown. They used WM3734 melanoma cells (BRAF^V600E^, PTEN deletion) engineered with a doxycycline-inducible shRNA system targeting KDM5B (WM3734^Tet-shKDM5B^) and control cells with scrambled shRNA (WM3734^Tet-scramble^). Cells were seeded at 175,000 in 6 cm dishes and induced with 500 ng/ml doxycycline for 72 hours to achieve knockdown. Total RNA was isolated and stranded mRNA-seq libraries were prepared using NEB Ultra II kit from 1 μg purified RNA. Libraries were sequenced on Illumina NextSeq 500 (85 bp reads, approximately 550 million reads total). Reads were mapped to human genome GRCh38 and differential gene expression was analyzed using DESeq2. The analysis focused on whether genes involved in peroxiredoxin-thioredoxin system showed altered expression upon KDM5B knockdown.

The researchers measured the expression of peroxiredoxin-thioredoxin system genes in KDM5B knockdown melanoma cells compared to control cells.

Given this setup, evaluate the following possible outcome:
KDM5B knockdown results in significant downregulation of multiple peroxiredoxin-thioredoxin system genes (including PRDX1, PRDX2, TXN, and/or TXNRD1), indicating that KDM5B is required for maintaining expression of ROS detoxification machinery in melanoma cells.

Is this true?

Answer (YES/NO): YES